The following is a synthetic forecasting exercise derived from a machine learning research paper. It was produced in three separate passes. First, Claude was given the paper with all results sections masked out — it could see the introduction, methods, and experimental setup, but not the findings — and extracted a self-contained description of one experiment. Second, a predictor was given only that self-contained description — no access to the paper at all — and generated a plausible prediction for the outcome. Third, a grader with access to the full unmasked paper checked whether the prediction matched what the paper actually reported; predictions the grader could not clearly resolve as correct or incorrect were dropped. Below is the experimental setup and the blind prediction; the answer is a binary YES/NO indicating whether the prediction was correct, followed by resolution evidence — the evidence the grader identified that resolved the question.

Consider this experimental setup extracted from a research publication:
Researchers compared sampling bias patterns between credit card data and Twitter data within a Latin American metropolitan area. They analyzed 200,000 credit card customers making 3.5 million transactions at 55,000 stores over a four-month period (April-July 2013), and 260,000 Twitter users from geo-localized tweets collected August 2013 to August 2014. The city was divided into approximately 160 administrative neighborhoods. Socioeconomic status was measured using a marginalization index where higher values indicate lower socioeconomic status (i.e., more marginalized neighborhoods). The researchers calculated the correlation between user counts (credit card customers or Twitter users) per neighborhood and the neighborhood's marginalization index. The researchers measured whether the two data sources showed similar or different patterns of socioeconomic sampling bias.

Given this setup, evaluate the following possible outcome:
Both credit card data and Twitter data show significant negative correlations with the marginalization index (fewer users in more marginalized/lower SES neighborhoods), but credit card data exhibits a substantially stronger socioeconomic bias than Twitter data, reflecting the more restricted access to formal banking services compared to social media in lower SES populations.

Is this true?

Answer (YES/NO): NO